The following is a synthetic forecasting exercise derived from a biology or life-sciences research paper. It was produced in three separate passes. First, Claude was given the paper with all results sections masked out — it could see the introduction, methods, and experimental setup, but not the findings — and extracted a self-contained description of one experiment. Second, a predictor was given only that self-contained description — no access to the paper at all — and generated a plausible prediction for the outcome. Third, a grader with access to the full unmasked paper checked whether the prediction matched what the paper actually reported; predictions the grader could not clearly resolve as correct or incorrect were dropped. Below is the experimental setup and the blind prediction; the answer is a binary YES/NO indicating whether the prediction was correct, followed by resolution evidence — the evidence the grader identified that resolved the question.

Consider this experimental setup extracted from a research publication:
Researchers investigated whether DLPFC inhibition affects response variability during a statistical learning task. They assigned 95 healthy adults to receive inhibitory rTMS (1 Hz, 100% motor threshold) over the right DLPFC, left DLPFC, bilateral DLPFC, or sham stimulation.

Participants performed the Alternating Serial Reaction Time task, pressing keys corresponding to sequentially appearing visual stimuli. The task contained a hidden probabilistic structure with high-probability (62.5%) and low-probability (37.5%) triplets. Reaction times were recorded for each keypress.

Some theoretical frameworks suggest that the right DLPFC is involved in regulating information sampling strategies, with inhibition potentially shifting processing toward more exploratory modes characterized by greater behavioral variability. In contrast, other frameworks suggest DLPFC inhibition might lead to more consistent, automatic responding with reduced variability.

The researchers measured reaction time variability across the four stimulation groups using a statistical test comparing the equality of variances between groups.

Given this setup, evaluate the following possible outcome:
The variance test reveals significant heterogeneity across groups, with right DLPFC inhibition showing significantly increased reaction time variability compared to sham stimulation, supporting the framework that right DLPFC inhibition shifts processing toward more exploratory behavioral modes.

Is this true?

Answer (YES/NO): YES